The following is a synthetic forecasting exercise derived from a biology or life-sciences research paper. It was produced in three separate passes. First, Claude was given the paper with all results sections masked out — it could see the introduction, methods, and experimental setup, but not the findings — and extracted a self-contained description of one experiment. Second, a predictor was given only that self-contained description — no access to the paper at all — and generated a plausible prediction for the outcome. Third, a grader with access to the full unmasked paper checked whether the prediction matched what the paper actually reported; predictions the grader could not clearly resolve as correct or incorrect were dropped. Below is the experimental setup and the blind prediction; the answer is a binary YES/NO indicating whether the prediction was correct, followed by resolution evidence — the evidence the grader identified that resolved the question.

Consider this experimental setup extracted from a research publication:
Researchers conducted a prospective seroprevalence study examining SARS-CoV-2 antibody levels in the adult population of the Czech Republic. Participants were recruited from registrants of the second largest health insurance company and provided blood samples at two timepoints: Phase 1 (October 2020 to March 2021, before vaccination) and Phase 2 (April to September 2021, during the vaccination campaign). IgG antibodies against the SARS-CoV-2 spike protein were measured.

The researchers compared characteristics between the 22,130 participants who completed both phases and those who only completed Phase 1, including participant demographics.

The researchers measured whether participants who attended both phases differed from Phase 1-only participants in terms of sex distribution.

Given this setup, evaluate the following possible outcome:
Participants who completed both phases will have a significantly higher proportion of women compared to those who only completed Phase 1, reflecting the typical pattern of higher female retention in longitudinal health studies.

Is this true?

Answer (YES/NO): NO